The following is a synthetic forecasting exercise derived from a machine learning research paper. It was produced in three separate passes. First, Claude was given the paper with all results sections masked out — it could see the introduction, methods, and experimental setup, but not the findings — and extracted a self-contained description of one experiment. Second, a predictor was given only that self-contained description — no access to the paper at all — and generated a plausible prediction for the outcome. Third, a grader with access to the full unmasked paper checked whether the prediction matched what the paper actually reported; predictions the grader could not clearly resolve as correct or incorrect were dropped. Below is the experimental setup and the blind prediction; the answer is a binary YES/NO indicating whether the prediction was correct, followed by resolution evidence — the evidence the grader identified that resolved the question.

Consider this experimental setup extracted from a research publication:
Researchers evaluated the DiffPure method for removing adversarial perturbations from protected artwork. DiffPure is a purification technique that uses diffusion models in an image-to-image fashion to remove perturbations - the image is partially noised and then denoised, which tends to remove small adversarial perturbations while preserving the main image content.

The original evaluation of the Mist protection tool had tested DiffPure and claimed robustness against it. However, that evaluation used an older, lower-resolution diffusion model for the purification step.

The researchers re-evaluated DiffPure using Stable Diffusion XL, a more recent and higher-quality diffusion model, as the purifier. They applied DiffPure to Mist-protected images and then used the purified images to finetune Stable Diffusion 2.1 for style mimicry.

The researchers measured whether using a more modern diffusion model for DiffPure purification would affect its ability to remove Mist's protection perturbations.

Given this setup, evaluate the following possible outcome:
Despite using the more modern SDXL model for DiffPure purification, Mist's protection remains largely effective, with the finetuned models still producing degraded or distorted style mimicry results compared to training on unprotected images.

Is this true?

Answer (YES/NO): NO